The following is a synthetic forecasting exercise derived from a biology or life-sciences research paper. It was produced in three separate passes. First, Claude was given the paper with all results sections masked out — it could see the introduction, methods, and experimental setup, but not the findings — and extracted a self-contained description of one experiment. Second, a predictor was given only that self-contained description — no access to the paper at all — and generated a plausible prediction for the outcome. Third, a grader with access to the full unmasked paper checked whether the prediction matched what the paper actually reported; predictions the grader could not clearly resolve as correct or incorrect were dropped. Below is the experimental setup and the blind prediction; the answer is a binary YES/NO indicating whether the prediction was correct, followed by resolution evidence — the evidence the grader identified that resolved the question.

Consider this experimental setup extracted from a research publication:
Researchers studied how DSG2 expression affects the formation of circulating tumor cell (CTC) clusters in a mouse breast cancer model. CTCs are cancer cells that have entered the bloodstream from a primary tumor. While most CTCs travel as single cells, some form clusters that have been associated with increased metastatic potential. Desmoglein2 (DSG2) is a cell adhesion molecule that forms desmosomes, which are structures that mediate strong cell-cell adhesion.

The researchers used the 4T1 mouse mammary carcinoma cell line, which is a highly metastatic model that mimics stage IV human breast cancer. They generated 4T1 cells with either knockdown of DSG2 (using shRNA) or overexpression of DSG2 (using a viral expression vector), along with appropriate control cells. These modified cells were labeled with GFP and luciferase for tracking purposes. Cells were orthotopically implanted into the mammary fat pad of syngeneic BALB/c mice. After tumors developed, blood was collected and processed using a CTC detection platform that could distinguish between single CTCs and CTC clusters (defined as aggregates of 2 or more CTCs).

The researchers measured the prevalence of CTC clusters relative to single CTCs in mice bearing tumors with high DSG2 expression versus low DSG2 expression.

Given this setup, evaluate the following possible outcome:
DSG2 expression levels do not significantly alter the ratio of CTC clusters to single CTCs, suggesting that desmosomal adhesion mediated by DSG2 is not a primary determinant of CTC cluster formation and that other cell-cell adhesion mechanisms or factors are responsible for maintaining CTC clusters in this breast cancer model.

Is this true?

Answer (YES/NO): NO